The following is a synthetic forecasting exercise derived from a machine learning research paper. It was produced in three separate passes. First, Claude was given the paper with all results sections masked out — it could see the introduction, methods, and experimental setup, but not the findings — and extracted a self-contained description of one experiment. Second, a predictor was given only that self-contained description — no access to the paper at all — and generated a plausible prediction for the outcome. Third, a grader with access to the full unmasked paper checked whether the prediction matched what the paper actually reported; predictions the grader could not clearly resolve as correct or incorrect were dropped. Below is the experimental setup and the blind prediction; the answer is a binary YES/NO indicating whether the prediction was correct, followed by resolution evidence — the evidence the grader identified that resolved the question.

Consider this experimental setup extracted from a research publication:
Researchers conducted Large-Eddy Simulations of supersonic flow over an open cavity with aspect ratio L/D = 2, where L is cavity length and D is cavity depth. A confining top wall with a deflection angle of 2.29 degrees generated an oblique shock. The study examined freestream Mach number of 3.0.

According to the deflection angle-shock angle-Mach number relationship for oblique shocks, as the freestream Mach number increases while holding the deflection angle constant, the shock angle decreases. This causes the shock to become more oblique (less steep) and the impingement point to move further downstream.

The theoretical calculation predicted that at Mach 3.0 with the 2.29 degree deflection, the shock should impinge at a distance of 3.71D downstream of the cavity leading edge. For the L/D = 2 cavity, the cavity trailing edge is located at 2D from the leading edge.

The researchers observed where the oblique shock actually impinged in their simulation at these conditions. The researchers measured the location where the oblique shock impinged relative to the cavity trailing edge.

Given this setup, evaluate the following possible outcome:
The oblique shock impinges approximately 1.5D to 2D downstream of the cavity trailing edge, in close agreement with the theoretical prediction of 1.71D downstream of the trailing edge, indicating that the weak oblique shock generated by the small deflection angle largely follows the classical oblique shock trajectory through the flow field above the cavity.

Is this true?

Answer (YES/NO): NO